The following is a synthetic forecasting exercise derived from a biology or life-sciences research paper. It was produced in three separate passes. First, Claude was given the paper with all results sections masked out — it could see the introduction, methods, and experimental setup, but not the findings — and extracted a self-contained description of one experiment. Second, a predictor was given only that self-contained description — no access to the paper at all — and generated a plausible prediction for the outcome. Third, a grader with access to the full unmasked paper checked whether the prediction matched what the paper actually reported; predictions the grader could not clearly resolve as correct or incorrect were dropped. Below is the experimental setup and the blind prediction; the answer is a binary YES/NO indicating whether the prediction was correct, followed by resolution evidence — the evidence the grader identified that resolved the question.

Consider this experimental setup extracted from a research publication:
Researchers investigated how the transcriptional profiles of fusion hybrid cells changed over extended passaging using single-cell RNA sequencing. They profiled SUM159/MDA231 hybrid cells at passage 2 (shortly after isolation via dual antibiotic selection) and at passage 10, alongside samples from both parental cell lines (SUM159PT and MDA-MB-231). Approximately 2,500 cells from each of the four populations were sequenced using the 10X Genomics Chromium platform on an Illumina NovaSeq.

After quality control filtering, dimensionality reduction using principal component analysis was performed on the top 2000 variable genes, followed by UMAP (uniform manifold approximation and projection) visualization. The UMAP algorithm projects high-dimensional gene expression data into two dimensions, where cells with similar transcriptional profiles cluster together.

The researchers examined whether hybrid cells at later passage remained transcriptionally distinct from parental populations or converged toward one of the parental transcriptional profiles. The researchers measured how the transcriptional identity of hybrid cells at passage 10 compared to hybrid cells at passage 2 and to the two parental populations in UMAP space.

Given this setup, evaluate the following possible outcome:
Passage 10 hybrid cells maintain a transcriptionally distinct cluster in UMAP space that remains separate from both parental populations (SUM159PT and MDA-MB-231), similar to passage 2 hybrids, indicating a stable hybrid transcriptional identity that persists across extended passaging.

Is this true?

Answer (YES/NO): NO